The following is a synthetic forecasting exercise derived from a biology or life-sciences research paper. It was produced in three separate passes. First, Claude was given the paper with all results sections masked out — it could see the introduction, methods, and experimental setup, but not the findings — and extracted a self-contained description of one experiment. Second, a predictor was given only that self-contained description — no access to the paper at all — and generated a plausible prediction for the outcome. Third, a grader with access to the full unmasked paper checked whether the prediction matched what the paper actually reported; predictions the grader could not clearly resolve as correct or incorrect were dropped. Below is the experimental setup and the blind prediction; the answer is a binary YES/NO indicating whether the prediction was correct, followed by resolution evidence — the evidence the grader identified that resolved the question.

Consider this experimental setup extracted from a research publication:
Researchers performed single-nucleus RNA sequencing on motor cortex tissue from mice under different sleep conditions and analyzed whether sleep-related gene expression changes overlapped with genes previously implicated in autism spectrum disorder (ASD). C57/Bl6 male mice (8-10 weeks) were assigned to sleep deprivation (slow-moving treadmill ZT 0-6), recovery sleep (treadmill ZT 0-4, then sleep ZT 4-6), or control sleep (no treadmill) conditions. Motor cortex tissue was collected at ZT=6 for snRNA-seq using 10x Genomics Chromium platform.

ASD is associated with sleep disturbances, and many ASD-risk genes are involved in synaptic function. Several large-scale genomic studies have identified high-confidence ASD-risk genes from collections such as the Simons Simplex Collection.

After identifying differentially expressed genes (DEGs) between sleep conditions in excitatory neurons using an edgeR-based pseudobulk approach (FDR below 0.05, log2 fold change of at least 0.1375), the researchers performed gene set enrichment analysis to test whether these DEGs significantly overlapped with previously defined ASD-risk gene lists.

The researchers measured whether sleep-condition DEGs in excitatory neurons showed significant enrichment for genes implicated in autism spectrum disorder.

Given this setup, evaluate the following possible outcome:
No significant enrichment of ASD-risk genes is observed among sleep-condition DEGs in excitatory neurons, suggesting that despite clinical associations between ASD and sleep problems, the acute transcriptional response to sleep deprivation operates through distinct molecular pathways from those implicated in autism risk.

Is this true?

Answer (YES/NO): NO